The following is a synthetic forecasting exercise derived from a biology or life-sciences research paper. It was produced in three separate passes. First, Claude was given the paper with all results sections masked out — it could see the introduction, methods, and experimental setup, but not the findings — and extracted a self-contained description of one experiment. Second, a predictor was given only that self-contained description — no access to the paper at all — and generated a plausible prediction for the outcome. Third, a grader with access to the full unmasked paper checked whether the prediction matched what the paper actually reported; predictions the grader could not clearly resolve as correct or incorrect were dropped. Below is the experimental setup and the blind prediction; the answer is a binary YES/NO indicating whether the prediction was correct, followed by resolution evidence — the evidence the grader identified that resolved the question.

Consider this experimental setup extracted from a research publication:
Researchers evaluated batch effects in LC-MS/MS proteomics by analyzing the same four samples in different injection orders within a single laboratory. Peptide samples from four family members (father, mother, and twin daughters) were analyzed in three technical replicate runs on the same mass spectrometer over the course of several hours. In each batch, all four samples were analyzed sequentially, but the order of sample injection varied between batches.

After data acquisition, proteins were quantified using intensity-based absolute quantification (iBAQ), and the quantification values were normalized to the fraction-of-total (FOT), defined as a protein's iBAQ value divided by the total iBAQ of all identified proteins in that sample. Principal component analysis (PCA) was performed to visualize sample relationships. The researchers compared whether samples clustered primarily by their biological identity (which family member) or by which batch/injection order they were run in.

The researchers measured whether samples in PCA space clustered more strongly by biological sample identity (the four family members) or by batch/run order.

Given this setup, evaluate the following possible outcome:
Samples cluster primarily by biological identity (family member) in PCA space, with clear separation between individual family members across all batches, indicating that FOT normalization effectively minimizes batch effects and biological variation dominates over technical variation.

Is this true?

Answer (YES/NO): NO